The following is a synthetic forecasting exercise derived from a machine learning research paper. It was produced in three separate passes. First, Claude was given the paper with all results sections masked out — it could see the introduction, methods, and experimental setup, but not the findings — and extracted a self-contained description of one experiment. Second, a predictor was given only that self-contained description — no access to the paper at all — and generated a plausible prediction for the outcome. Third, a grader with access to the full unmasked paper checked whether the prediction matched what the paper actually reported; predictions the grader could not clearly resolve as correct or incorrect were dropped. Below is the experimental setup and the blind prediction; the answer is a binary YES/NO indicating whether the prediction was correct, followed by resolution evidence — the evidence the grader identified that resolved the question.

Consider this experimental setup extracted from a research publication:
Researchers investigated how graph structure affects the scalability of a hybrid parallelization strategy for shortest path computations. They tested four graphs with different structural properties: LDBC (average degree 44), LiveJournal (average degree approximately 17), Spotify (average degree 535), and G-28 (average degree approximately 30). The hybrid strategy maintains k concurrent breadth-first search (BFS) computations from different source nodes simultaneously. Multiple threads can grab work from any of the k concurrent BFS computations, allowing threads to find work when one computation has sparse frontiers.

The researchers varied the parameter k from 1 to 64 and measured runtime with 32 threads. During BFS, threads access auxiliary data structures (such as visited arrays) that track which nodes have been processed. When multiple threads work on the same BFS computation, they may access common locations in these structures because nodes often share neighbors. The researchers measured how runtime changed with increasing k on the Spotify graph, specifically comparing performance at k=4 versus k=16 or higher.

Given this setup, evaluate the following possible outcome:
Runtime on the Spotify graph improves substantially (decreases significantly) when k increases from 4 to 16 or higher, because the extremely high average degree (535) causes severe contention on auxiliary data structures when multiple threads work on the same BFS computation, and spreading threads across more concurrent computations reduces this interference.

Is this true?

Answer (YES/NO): NO